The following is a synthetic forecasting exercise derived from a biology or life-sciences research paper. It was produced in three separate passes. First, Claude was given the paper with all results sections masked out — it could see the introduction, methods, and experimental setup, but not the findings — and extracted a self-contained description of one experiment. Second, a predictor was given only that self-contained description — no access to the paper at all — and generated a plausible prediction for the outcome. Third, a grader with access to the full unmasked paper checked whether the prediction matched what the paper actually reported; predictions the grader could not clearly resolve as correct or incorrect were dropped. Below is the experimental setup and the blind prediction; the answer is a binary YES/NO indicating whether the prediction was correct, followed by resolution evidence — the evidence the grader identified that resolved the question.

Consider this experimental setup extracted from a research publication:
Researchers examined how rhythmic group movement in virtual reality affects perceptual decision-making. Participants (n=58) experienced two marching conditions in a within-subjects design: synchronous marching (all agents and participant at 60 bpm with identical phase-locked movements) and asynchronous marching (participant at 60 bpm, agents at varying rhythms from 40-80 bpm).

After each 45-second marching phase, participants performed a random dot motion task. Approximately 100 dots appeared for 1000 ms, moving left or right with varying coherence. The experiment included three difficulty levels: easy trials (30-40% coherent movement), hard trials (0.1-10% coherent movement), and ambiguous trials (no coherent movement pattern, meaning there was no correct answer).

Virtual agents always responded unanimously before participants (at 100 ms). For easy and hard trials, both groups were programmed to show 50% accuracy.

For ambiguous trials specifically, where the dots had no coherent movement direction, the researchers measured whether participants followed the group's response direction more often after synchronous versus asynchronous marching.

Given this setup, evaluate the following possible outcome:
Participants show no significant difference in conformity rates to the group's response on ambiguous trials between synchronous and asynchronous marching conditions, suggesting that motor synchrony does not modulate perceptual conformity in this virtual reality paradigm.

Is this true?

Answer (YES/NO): NO